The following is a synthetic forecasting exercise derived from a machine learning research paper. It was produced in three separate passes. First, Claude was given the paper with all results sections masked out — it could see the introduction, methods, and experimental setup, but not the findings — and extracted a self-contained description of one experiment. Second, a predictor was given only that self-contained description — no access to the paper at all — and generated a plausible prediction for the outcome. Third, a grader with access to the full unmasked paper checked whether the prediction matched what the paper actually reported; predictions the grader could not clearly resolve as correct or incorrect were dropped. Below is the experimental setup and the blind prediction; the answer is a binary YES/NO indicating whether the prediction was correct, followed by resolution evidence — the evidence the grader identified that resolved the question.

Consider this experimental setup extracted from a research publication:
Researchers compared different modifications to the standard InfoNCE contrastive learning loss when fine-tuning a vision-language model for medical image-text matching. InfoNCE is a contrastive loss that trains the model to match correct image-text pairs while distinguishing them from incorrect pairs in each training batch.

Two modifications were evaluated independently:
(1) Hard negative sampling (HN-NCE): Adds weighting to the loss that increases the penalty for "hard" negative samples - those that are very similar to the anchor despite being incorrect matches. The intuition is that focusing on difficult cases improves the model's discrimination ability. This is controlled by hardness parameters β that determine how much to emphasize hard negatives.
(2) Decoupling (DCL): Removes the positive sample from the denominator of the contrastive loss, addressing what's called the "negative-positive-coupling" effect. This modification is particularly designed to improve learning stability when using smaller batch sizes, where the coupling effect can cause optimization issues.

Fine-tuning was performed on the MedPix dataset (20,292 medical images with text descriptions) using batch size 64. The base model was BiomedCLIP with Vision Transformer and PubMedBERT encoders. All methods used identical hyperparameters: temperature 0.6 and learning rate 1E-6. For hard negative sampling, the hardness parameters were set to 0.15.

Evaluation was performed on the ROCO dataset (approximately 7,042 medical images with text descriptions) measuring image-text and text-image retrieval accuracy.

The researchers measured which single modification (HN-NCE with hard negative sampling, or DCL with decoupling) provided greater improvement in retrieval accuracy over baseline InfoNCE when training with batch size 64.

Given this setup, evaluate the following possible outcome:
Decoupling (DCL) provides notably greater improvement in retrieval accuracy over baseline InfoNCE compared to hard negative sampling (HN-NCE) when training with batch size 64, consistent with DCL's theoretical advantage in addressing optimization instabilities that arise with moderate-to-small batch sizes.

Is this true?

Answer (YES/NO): NO